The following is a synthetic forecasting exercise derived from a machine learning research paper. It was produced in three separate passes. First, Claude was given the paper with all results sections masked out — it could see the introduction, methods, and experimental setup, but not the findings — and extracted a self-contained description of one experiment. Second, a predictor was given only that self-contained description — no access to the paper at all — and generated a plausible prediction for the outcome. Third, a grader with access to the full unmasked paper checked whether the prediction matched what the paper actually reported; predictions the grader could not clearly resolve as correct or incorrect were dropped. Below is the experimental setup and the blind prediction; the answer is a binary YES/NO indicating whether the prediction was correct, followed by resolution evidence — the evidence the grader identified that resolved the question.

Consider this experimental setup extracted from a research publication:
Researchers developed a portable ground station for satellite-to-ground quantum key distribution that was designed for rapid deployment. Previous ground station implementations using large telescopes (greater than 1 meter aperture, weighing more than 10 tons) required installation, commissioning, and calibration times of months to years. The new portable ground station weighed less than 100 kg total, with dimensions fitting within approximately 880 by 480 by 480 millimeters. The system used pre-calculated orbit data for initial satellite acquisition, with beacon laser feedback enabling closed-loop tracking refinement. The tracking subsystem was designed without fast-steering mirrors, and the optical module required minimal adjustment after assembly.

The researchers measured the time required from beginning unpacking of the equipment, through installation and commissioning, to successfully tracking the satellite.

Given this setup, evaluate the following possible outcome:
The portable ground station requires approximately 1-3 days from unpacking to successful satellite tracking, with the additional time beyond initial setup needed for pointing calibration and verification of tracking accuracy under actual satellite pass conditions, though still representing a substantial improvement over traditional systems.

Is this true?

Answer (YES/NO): NO